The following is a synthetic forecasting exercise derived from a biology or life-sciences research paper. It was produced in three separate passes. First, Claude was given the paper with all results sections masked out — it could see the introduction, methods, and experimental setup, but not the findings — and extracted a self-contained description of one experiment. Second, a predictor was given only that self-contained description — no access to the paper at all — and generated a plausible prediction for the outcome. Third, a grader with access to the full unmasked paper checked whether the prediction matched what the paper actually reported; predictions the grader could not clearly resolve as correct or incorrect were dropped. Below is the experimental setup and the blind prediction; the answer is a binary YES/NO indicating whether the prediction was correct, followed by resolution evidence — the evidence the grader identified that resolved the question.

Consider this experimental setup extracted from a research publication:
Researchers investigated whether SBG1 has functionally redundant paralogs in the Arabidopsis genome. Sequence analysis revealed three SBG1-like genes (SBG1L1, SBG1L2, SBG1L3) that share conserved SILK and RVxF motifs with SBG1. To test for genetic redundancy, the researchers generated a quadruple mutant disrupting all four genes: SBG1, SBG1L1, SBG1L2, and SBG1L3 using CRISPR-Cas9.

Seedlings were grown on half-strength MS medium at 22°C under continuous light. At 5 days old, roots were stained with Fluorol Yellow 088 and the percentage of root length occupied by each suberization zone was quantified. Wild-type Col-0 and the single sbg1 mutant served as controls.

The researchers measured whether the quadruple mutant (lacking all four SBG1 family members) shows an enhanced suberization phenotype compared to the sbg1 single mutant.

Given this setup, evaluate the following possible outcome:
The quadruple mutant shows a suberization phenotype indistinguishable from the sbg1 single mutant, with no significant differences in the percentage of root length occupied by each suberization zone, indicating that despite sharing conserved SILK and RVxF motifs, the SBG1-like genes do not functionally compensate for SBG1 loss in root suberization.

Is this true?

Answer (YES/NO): NO